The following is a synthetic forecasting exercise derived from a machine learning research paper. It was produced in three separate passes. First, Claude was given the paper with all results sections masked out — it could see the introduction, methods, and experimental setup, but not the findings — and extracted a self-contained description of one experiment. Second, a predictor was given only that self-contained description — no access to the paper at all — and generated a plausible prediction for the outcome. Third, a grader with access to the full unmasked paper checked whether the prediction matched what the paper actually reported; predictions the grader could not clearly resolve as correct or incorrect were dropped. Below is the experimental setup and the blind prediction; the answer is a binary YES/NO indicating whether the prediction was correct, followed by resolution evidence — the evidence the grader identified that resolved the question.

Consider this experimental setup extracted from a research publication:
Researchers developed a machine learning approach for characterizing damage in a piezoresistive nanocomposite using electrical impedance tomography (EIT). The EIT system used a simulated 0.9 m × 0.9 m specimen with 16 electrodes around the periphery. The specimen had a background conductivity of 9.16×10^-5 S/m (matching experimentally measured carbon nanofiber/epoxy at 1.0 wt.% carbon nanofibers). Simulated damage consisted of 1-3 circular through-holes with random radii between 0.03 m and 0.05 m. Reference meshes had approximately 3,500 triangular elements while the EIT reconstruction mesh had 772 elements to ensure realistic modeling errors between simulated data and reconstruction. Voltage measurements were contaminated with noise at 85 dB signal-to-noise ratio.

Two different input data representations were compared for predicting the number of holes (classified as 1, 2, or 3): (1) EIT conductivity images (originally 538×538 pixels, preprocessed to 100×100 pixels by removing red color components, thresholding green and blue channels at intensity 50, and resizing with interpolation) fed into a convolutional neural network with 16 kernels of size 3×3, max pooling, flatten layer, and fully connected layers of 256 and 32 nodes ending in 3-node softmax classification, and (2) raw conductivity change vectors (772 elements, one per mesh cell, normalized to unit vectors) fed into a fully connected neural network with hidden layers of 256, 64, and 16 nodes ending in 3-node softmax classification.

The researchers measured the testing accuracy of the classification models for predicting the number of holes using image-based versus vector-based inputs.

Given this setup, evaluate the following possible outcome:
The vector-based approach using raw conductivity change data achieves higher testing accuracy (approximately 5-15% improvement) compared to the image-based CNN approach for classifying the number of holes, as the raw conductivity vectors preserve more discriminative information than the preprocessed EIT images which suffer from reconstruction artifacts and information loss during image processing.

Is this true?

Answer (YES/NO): YES